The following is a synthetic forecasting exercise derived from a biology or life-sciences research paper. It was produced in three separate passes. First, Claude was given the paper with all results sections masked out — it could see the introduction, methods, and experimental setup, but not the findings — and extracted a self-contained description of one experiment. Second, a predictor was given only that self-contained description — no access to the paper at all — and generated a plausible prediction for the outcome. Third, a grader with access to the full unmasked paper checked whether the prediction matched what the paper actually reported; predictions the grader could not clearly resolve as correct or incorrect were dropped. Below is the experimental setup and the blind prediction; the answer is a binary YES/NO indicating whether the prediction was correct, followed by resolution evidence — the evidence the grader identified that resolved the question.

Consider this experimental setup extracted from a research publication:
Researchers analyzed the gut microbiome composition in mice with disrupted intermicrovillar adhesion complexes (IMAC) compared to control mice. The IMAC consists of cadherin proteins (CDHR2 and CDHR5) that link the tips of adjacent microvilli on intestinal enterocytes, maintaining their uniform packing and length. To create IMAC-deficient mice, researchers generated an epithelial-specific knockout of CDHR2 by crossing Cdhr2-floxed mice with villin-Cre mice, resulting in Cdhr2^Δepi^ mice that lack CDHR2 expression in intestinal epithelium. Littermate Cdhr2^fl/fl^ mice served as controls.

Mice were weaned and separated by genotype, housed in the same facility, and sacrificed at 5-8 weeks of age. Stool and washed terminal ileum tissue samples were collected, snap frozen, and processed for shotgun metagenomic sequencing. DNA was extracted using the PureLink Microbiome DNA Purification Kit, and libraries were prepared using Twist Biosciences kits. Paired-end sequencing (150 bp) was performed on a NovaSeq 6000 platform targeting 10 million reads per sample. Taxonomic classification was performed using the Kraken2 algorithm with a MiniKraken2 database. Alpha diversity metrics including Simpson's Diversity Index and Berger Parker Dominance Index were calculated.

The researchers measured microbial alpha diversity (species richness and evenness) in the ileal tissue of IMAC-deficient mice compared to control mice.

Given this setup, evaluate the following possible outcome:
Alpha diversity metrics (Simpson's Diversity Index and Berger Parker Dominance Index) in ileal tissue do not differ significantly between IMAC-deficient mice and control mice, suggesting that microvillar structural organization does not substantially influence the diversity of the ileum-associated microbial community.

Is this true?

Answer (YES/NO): YES